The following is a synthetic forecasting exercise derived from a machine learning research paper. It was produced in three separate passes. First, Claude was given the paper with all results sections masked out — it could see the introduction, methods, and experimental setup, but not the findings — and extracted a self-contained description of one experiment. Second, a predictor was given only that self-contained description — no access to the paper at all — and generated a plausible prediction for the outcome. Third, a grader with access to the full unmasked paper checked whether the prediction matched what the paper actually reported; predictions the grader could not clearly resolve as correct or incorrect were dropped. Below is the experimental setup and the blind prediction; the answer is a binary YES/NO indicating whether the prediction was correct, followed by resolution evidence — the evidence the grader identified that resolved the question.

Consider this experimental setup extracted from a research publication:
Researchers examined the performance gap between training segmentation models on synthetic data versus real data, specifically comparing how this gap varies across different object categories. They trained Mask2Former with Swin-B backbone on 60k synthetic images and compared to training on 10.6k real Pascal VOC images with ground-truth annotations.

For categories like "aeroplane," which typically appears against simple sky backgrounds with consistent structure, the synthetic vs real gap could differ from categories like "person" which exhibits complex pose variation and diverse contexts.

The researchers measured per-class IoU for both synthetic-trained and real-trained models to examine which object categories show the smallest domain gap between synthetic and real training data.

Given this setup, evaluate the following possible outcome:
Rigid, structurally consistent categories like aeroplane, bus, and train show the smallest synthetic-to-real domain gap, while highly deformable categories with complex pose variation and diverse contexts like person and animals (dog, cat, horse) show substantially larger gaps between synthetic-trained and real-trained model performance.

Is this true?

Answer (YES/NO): NO